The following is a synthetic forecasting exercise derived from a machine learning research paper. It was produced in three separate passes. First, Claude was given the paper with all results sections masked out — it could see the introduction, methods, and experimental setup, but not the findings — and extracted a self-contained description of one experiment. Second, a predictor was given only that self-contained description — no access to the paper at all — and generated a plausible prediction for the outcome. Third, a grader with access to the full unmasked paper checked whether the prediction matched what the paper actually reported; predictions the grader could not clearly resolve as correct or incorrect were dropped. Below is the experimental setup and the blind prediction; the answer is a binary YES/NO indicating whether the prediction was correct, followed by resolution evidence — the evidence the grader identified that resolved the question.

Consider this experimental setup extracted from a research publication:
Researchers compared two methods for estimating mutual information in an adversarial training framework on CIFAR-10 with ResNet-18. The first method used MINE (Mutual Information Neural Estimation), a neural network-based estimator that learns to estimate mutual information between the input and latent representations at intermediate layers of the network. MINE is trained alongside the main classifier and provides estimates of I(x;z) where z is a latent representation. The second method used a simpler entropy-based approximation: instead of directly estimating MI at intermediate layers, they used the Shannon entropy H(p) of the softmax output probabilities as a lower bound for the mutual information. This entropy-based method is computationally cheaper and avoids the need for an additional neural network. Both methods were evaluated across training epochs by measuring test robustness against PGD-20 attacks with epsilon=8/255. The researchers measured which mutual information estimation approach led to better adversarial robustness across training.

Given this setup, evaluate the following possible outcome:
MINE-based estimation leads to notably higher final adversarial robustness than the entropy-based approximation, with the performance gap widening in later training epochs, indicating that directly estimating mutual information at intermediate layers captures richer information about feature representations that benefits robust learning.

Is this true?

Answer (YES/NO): NO